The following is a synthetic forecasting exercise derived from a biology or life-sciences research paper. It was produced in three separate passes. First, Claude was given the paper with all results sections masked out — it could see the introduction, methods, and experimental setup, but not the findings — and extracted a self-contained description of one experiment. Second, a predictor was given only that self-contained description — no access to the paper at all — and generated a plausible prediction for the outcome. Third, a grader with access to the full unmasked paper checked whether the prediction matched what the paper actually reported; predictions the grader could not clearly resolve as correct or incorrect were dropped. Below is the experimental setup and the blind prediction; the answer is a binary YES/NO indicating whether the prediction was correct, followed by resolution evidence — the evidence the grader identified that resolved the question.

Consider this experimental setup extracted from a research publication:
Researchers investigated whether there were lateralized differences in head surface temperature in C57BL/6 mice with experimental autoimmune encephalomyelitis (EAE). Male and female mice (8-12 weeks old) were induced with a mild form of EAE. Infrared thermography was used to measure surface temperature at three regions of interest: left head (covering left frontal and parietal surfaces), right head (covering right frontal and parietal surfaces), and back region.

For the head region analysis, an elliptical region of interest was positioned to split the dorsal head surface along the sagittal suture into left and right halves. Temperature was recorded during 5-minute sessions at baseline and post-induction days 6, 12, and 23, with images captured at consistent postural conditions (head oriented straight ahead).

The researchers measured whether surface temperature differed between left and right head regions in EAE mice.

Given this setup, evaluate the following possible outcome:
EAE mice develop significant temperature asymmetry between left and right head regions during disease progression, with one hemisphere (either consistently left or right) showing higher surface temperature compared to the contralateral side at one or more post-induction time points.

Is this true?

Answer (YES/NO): NO